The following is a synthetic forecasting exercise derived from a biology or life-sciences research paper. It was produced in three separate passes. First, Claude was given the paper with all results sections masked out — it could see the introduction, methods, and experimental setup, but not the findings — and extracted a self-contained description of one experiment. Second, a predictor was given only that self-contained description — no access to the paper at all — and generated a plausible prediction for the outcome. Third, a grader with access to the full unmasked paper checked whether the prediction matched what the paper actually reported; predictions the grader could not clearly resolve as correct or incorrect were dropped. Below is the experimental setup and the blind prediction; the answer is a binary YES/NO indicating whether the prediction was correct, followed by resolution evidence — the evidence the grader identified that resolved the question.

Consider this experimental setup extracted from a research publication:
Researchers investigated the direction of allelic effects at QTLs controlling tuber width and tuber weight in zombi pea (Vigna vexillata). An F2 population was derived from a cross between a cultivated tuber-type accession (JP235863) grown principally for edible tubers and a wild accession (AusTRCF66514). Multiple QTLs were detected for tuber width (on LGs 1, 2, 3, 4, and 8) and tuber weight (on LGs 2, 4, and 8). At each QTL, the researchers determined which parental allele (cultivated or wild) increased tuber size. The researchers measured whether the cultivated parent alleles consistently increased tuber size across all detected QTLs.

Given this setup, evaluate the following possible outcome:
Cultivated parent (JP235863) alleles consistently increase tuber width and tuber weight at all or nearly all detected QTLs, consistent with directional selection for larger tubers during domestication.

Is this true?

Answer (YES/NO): NO